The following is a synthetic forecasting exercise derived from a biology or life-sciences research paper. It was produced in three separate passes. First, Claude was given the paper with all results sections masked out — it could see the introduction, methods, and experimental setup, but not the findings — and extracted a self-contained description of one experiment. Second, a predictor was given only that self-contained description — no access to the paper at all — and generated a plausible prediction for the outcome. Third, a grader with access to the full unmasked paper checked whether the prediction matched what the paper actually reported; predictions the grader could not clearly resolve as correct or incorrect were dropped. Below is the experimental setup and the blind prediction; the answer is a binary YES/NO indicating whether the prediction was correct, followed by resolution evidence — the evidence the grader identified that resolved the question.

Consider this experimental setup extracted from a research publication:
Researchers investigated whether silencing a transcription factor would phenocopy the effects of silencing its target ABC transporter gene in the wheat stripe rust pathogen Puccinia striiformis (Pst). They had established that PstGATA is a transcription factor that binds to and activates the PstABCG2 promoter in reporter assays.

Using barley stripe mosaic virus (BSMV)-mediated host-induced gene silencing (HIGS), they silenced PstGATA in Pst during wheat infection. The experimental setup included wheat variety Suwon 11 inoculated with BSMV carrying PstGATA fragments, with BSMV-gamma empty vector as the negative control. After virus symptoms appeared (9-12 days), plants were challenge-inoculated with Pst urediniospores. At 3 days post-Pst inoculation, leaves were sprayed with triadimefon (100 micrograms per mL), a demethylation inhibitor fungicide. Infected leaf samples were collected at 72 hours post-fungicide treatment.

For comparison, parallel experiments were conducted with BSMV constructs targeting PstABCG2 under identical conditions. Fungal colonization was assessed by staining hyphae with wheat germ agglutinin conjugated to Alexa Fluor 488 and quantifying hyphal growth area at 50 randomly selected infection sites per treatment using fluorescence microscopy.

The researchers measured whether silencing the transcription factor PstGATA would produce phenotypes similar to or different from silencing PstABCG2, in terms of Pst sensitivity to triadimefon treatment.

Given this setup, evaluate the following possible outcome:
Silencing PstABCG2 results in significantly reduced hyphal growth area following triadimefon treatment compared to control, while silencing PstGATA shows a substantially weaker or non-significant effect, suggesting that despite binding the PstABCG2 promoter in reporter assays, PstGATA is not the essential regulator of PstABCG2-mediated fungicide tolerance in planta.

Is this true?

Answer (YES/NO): NO